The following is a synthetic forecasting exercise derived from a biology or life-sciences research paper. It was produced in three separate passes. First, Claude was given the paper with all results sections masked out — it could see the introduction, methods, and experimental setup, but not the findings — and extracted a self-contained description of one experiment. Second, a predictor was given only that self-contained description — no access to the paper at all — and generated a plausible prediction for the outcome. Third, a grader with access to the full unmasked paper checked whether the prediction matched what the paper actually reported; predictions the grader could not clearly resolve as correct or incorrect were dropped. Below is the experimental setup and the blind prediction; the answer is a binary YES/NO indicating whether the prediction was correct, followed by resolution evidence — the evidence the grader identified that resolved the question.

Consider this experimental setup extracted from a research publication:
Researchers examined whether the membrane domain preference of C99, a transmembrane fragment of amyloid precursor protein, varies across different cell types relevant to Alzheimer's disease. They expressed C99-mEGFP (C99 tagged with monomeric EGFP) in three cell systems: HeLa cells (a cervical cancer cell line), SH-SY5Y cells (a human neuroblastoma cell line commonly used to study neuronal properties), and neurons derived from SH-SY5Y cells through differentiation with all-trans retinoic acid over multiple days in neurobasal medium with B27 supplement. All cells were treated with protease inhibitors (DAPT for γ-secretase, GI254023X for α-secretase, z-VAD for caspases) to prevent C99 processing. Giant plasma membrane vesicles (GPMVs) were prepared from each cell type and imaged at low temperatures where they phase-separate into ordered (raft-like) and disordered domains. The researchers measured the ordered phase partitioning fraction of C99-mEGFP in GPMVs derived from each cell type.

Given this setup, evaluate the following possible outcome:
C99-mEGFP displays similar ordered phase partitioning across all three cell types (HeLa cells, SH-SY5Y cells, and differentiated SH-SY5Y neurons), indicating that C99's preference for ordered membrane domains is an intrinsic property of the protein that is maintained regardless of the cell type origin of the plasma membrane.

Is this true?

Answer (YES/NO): NO